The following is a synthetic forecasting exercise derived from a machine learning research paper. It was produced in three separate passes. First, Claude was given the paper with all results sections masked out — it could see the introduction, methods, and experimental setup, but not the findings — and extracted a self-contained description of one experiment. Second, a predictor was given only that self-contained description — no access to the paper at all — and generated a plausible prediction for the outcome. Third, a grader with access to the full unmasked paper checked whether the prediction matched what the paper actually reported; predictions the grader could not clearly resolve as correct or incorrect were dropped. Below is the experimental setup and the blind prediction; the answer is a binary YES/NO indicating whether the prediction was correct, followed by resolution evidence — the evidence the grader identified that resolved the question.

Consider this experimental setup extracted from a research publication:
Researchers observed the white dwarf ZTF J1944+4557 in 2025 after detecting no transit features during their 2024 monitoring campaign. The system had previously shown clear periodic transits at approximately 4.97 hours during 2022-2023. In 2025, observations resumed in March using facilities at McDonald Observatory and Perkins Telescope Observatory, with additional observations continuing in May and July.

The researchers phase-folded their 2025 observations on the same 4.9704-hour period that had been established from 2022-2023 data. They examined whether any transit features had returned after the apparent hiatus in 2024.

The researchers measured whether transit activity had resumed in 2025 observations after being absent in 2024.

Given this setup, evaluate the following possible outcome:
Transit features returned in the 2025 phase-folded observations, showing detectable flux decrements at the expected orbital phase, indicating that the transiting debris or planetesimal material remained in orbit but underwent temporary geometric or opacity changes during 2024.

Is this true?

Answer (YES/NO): YES